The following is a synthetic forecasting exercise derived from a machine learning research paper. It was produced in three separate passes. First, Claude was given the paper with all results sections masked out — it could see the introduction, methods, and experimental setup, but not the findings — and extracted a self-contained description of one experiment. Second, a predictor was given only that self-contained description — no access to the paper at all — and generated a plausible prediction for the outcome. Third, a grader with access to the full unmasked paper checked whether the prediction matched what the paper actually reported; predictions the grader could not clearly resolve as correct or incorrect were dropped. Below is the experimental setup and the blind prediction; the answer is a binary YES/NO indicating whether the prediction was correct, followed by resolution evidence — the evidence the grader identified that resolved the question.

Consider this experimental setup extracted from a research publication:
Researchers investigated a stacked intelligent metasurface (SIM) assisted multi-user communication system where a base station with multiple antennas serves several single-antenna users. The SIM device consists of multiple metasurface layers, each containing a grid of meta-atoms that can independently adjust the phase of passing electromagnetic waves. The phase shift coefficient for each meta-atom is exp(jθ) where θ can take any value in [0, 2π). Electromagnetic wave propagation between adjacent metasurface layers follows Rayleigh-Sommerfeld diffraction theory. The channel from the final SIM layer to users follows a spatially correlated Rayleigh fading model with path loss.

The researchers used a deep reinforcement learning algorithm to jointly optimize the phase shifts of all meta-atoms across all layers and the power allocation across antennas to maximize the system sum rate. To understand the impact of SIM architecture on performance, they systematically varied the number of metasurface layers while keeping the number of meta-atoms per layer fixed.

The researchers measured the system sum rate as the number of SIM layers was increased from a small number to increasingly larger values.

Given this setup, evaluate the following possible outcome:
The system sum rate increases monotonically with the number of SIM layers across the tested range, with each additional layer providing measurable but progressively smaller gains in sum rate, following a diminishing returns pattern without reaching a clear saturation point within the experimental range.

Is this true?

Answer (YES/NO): NO